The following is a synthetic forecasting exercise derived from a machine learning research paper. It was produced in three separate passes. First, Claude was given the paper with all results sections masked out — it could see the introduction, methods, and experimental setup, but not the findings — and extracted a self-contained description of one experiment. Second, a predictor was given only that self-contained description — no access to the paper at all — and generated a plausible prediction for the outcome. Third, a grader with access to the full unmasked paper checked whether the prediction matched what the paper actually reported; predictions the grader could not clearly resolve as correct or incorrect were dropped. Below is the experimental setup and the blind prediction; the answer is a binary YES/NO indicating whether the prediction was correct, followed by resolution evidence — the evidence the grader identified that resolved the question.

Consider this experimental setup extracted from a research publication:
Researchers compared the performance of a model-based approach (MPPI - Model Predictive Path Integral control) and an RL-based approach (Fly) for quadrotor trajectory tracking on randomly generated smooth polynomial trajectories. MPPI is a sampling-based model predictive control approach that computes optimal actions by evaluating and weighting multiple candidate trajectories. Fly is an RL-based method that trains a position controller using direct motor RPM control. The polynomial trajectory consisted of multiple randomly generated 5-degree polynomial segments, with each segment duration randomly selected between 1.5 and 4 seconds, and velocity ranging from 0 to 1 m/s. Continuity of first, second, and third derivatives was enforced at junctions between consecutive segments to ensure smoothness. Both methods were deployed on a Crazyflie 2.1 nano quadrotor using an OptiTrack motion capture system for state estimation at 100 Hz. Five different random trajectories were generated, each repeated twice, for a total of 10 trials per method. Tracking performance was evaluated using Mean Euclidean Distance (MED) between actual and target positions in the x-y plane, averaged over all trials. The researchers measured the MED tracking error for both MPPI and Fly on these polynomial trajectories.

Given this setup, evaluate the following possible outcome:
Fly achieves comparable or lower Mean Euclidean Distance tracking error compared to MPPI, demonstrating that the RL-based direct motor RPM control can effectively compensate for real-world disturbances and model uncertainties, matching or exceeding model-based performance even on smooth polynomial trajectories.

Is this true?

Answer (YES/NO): NO